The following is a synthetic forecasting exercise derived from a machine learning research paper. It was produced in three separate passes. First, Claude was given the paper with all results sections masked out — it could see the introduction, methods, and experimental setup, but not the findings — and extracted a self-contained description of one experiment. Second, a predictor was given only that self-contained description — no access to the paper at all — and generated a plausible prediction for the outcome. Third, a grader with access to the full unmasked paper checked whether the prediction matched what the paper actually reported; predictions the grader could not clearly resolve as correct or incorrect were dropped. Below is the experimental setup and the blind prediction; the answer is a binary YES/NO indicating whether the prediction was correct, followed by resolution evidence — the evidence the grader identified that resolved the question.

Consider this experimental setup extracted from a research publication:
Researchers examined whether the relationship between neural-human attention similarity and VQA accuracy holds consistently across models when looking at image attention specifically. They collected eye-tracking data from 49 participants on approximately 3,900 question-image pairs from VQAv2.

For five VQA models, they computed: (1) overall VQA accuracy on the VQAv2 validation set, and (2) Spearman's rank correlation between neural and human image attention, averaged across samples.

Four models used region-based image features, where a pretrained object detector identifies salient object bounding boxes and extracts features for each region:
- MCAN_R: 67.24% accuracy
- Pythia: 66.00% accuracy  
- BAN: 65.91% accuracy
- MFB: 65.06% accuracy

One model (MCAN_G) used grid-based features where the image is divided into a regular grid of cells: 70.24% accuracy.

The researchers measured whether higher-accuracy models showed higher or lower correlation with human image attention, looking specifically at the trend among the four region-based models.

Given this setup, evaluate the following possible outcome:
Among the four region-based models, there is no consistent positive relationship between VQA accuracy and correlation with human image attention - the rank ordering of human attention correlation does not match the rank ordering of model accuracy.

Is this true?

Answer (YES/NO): NO